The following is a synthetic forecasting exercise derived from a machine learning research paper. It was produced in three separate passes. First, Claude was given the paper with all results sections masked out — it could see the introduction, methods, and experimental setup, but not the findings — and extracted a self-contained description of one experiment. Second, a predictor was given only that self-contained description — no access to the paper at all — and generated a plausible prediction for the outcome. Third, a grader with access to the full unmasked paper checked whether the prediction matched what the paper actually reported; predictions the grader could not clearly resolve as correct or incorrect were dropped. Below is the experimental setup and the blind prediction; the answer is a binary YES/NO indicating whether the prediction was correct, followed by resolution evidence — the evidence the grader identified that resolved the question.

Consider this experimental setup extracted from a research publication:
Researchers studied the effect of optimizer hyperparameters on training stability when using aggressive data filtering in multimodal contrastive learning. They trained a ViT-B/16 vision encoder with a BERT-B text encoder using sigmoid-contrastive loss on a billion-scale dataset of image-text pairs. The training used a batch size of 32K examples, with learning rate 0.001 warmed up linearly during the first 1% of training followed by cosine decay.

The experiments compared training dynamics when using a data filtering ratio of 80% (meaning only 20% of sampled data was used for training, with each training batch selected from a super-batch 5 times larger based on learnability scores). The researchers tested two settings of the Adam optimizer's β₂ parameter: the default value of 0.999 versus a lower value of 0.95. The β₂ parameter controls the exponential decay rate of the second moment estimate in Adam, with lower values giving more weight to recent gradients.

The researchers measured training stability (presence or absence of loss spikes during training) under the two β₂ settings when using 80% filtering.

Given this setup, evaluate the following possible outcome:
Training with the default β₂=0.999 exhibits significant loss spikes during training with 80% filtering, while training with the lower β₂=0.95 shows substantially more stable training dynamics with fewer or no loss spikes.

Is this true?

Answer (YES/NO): YES